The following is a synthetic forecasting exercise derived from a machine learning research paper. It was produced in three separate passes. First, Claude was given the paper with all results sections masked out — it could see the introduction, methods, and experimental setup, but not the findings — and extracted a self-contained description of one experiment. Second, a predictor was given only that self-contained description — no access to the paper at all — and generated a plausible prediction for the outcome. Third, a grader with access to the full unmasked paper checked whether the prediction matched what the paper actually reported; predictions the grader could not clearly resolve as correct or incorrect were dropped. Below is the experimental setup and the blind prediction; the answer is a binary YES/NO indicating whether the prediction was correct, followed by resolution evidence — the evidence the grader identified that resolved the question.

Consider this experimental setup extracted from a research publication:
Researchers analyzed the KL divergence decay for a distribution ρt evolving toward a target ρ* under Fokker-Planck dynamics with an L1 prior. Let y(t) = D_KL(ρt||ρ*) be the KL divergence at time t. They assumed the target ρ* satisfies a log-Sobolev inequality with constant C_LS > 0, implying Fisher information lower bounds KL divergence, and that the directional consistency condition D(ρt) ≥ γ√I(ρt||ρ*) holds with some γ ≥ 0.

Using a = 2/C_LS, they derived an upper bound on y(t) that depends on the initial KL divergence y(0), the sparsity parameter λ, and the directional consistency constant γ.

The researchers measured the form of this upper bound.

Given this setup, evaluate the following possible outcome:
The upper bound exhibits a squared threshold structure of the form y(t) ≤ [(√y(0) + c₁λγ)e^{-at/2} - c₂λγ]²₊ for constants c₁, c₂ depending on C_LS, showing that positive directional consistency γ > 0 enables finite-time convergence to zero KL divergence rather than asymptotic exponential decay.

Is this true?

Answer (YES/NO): YES